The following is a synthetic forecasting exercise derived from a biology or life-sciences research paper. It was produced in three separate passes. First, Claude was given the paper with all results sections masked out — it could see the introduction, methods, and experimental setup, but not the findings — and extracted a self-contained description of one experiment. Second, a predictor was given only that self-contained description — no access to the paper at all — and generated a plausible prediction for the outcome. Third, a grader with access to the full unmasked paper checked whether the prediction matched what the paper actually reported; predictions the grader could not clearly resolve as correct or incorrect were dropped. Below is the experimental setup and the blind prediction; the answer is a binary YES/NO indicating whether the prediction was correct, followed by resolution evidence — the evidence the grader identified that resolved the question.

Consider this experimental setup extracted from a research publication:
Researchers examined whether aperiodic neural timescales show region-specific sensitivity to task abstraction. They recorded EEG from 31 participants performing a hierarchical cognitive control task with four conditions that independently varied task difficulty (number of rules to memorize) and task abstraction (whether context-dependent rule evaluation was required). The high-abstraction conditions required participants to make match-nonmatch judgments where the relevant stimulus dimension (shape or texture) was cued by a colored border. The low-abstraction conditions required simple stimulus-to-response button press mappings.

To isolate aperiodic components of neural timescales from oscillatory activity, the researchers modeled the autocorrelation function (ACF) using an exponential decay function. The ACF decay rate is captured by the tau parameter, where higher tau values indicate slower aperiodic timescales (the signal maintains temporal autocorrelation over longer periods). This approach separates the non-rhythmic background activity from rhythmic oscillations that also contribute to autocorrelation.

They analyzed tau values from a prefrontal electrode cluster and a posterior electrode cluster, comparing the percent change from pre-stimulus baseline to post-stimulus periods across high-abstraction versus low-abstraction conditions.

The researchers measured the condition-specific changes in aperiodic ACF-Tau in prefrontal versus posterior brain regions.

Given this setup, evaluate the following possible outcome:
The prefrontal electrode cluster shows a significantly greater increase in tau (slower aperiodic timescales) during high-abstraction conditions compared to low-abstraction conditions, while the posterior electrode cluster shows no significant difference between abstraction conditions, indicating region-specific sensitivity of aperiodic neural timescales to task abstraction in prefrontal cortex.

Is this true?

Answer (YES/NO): YES